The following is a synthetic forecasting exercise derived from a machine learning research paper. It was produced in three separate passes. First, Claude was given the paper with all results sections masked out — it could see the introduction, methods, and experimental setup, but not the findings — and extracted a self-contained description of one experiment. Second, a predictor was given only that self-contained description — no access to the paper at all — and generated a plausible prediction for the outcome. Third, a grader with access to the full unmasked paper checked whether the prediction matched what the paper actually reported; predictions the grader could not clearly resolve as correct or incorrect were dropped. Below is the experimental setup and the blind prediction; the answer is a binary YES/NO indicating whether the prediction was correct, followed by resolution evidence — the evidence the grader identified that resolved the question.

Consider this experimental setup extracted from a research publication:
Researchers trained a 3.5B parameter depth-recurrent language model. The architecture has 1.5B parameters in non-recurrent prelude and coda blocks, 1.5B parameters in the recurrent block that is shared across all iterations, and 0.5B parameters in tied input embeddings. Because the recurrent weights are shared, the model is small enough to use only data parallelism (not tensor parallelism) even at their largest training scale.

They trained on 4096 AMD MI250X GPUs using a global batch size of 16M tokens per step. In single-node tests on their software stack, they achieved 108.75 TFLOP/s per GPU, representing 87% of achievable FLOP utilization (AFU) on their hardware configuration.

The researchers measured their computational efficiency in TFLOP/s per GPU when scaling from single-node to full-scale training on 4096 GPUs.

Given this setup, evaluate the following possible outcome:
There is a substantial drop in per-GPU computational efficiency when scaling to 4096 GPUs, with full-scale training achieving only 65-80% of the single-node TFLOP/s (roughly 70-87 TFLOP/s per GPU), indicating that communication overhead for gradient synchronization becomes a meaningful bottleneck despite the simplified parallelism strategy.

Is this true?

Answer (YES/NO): NO